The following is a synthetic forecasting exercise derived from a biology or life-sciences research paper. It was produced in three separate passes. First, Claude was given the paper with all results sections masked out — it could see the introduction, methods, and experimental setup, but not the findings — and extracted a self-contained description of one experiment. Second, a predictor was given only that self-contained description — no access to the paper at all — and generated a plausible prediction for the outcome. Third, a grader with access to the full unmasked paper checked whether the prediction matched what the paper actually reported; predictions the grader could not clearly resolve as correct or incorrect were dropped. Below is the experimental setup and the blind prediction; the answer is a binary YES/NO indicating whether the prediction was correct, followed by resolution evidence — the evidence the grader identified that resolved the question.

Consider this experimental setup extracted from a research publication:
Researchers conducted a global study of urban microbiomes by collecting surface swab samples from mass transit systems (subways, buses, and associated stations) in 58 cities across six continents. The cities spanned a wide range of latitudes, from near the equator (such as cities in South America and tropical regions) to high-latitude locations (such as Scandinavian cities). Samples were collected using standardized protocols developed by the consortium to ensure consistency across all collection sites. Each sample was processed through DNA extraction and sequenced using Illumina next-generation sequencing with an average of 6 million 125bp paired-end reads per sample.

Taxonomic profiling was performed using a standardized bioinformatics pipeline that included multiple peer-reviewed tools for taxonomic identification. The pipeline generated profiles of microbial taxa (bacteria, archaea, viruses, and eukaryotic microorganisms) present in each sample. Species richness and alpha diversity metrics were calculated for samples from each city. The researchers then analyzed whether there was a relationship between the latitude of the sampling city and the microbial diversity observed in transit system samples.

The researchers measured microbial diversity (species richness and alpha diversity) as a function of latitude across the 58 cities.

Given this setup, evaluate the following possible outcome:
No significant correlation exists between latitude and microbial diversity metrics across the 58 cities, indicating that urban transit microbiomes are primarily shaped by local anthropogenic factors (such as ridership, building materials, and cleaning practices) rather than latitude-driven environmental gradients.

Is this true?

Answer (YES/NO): NO